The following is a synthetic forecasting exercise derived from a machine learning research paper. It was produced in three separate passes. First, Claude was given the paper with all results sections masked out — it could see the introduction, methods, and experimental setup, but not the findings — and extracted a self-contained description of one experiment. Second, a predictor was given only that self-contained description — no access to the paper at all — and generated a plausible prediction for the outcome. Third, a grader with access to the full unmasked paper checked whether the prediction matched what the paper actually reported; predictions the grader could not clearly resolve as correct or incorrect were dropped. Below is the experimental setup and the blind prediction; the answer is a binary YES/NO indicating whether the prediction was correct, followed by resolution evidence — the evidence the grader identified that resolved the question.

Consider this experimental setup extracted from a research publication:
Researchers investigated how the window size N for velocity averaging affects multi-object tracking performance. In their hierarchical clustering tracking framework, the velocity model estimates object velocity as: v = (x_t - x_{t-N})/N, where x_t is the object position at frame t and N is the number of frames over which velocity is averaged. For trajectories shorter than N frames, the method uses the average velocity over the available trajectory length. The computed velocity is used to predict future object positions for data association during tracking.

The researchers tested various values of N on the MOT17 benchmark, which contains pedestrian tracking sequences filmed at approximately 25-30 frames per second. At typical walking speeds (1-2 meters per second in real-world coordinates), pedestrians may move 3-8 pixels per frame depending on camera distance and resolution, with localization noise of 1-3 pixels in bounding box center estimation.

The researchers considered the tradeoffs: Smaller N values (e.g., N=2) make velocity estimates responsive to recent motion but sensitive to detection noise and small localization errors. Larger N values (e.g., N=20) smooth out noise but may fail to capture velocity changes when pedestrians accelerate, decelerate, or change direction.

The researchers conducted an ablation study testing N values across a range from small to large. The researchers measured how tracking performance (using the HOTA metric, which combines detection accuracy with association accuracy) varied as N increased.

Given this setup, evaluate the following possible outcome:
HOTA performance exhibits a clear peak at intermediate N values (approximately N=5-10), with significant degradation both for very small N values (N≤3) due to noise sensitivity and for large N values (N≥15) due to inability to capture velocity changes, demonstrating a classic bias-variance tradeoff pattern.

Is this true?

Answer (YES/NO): NO